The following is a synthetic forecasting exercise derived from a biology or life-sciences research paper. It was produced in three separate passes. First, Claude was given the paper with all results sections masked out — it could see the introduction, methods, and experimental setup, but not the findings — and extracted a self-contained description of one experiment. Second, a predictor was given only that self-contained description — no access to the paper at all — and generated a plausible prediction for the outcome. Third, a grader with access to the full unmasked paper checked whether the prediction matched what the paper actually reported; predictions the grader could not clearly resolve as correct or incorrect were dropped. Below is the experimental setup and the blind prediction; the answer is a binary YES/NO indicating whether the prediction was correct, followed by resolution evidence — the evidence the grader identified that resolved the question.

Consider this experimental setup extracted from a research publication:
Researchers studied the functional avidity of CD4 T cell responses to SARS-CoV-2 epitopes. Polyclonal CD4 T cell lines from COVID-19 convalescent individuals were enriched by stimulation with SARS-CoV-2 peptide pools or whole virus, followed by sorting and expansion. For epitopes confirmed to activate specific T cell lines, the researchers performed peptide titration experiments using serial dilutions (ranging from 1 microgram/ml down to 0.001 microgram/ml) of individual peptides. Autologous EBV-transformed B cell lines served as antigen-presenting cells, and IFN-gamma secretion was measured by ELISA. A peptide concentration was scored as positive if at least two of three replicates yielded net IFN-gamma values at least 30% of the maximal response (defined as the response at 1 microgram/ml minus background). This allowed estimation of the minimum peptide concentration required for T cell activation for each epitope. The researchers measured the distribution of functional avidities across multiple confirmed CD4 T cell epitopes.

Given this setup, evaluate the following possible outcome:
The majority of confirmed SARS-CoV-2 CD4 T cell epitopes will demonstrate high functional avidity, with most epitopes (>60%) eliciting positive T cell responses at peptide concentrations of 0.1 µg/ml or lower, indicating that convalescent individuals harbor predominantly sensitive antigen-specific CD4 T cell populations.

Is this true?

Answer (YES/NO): NO